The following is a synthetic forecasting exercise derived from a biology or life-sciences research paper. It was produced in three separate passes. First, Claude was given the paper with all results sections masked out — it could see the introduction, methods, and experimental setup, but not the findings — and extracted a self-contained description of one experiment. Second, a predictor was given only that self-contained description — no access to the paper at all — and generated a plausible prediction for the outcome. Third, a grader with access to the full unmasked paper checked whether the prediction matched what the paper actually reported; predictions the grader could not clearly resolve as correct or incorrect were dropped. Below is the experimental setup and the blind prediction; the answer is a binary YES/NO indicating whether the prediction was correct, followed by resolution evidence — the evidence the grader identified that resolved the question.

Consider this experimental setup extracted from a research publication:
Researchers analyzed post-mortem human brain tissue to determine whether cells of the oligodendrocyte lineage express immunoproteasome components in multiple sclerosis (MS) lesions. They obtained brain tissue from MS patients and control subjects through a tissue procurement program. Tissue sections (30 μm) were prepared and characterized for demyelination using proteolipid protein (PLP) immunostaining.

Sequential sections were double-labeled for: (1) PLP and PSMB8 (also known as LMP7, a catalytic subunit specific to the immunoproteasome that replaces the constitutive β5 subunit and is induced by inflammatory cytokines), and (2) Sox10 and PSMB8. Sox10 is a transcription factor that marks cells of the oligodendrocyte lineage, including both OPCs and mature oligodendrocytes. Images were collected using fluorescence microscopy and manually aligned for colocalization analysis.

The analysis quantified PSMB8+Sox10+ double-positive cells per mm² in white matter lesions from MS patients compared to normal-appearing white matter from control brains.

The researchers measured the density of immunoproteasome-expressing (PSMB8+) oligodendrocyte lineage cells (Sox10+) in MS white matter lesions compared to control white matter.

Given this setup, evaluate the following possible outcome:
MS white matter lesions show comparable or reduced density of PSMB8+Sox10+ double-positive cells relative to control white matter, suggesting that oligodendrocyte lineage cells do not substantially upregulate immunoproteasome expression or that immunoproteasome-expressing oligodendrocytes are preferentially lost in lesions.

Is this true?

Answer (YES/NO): NO